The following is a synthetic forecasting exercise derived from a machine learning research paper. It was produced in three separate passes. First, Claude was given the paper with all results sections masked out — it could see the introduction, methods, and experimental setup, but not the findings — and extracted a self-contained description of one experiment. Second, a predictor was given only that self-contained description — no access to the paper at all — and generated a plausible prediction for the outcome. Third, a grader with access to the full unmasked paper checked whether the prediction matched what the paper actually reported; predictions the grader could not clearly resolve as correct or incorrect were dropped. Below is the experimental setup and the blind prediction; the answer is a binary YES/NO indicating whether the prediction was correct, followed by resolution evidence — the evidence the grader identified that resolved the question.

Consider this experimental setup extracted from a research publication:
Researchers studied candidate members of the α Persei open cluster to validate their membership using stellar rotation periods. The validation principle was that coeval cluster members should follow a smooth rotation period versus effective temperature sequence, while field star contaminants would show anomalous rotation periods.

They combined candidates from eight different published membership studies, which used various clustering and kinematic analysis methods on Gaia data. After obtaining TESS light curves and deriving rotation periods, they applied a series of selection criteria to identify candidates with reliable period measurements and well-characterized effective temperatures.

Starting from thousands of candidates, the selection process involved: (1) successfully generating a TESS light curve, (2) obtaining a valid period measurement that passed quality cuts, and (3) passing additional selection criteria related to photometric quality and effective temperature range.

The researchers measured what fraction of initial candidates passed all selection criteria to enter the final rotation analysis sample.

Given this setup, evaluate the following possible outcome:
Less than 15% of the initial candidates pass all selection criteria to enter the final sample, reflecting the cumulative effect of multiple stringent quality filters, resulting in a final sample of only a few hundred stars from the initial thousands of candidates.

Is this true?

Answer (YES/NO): NO